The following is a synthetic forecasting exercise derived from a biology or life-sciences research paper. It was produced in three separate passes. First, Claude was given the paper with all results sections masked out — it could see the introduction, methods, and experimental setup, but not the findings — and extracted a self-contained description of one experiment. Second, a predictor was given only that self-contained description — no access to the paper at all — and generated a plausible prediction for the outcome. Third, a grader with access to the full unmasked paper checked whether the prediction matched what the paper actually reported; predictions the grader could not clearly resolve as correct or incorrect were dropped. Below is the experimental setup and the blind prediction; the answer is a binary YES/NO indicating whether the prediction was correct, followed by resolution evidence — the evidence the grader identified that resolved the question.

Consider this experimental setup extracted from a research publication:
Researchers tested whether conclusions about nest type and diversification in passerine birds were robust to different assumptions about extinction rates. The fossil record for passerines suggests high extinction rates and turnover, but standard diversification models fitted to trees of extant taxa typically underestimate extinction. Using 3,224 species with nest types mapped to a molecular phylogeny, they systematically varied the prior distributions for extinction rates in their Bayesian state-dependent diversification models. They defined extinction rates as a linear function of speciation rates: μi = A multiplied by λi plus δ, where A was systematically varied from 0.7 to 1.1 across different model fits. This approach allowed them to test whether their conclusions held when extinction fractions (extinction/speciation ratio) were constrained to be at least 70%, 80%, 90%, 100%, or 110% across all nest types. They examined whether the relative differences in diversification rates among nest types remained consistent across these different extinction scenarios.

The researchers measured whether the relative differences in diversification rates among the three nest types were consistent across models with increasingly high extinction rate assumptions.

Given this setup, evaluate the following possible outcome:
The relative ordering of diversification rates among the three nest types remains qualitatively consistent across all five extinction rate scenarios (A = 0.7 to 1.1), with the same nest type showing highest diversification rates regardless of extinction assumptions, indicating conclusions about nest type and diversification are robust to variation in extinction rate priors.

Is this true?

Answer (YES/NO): YES